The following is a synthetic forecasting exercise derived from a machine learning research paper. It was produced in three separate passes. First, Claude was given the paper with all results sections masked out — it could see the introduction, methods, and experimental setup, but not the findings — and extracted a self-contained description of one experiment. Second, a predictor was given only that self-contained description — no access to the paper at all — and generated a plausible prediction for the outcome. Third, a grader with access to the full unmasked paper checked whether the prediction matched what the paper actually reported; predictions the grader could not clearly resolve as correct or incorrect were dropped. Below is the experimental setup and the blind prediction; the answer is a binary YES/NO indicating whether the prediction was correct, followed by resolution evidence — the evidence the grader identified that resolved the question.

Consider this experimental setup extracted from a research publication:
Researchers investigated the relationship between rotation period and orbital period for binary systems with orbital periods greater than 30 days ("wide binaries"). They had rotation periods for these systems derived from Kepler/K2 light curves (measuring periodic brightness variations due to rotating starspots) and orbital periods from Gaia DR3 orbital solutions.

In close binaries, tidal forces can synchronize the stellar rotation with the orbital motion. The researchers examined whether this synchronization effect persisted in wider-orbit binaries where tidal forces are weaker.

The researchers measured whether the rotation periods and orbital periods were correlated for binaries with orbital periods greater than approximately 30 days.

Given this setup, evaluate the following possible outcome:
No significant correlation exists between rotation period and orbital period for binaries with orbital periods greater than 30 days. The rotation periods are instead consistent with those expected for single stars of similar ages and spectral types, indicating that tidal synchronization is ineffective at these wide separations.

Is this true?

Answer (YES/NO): YES